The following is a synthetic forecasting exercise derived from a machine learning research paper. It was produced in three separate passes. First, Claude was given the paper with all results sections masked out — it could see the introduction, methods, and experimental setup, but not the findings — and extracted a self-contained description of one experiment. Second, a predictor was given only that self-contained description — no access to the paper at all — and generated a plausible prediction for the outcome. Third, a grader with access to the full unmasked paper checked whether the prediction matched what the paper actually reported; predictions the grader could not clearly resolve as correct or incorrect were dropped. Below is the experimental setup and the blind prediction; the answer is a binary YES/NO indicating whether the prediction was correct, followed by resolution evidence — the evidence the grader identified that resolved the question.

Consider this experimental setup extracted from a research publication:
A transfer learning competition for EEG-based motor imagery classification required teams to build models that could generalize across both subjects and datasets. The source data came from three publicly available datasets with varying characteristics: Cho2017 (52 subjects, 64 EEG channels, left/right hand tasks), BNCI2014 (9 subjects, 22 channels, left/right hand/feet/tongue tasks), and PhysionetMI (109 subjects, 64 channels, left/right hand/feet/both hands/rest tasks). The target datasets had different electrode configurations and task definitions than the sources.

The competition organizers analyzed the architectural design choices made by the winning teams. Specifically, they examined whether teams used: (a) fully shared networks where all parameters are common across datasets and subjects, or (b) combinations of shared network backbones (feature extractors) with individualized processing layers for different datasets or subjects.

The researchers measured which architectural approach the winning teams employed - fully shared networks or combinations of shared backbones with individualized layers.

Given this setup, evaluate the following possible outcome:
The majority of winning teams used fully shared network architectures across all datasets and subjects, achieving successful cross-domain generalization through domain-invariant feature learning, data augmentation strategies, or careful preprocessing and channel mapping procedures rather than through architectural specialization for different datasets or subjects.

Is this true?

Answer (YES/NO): NO